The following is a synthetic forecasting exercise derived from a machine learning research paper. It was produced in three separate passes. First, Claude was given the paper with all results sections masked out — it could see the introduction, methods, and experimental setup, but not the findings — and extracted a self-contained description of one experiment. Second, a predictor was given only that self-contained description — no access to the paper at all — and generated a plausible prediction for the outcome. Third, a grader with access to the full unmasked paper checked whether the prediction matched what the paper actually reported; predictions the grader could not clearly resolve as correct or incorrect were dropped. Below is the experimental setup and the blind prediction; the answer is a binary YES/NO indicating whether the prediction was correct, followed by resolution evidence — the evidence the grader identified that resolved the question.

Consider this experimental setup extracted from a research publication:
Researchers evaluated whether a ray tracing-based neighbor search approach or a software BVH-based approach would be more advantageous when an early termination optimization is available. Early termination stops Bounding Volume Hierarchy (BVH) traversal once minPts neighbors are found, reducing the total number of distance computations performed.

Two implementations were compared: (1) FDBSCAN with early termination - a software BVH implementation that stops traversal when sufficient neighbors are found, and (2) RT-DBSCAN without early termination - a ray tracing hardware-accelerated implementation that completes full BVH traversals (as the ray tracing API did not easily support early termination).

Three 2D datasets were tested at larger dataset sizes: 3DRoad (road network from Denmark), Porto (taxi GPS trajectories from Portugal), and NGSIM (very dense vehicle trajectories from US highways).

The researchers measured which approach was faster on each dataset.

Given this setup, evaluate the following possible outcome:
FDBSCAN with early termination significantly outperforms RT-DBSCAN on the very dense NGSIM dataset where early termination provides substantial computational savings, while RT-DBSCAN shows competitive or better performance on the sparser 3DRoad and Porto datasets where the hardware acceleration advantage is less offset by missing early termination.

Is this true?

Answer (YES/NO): NO